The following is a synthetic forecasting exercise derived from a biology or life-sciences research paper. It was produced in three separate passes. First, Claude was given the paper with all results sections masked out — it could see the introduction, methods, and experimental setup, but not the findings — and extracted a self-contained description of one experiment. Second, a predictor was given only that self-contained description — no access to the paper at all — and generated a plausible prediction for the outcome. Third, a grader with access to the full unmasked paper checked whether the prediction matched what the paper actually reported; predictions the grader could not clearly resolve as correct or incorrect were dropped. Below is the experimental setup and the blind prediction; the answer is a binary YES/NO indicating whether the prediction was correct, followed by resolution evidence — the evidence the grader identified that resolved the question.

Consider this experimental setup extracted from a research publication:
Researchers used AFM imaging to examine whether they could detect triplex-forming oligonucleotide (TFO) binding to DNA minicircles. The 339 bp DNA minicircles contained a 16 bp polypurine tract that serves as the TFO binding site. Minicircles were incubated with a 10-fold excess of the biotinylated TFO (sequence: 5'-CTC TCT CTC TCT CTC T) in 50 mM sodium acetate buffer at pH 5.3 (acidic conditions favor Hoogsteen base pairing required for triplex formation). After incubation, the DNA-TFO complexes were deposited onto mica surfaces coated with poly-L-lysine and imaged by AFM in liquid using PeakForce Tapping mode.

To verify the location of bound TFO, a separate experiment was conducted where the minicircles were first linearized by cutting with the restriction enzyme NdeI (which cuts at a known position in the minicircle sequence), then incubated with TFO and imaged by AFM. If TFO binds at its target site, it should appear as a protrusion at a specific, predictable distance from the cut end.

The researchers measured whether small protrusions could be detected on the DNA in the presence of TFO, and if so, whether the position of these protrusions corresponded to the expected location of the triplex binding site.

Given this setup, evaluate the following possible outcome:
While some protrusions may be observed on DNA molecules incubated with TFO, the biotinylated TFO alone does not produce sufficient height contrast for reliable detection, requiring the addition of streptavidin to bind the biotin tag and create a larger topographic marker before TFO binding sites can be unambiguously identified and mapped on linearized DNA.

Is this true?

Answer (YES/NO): NO